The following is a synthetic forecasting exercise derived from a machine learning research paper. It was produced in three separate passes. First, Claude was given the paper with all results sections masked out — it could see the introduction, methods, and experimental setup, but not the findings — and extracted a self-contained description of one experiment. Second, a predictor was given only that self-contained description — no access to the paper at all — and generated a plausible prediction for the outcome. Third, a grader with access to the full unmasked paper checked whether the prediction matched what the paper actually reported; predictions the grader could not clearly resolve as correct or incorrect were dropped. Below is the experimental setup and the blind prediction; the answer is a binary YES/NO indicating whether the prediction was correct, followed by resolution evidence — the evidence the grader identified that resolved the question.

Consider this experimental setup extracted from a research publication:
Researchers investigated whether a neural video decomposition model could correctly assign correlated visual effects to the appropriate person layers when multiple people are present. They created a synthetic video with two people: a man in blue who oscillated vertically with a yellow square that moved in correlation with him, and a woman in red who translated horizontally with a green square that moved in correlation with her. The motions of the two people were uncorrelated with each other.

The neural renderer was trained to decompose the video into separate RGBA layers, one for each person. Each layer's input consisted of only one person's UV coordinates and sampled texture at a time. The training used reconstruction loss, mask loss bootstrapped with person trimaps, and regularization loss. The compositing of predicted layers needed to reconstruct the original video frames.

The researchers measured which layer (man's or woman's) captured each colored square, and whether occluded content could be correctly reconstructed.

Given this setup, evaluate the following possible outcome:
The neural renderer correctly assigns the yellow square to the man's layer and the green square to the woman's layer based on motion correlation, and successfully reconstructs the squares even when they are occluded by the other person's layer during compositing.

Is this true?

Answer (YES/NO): YES